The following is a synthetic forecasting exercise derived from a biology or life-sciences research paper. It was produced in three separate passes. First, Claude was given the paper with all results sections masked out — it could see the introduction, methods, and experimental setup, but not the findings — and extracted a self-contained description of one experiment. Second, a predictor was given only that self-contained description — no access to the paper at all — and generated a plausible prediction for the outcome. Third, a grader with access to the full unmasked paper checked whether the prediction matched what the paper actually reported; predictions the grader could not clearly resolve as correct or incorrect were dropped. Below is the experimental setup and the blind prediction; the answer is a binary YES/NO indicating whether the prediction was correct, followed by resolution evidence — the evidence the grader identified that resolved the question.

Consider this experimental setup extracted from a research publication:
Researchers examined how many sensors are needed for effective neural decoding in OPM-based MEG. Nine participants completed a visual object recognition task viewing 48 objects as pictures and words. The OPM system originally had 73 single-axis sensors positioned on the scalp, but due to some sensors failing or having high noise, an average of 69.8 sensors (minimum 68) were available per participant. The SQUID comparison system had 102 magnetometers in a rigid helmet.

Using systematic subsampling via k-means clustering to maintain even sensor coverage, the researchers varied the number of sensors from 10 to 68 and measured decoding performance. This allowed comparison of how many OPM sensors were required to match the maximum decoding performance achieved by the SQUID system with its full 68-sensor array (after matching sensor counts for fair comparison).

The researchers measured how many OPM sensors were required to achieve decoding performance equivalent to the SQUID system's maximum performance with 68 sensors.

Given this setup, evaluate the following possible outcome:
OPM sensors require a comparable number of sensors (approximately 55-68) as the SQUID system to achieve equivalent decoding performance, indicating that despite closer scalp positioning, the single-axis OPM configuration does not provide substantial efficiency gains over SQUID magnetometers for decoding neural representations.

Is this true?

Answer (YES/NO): NO